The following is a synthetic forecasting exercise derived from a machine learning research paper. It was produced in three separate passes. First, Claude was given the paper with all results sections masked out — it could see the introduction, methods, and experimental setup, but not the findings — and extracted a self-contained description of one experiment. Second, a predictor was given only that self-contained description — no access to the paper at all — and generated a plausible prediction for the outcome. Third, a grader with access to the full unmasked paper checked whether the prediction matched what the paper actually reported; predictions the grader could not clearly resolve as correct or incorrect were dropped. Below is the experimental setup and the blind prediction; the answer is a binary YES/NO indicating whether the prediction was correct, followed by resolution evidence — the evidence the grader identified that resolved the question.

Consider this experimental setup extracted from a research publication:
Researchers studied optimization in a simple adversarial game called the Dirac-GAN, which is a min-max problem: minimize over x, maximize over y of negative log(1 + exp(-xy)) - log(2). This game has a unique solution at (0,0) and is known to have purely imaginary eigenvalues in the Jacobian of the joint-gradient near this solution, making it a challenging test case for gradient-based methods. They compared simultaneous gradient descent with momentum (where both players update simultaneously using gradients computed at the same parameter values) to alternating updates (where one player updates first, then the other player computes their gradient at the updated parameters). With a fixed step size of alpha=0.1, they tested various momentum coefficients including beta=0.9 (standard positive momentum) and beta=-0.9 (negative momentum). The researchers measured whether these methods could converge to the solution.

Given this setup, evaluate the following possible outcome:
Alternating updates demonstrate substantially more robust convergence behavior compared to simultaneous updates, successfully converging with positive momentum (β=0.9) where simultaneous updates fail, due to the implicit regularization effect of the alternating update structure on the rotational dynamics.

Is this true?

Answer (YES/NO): NO